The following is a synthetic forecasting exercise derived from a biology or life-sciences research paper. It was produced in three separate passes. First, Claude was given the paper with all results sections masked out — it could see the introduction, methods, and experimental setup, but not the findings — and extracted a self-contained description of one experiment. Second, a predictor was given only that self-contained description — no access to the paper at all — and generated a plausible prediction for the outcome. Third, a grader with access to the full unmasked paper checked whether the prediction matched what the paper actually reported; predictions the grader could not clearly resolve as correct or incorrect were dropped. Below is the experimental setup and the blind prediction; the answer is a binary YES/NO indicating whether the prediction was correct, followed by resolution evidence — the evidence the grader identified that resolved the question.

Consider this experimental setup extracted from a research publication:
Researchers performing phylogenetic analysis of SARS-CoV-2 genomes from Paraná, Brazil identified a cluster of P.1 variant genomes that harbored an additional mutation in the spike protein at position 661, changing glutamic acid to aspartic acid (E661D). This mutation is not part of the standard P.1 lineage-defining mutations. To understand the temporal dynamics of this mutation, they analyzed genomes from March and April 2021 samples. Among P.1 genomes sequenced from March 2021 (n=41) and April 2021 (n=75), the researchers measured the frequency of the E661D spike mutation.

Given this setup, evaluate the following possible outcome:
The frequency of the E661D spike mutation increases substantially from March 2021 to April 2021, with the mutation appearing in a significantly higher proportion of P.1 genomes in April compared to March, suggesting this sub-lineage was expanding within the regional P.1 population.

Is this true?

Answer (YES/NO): NO